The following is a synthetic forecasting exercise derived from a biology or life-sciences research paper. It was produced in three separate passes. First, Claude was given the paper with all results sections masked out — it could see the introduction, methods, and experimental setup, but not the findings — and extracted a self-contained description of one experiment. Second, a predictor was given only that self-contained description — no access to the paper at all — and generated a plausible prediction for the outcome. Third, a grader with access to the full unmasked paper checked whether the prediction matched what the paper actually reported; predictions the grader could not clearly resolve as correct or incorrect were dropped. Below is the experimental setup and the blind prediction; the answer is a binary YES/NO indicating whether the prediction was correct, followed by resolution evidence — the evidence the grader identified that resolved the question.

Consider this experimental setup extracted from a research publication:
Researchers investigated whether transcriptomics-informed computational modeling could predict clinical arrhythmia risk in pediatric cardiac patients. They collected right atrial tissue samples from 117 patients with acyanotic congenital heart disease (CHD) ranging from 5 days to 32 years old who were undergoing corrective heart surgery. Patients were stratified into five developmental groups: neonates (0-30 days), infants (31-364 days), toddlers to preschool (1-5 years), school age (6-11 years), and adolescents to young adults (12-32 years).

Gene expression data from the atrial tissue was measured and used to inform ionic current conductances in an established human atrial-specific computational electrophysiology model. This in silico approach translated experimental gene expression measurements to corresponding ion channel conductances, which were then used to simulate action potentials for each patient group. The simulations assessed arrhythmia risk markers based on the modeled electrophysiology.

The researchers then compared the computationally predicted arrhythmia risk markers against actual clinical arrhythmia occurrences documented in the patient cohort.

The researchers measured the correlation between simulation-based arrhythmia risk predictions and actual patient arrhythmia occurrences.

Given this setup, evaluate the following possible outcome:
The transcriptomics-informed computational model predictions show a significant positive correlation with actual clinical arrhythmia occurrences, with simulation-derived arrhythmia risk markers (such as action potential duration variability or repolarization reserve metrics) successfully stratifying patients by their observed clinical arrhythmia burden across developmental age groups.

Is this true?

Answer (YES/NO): NO